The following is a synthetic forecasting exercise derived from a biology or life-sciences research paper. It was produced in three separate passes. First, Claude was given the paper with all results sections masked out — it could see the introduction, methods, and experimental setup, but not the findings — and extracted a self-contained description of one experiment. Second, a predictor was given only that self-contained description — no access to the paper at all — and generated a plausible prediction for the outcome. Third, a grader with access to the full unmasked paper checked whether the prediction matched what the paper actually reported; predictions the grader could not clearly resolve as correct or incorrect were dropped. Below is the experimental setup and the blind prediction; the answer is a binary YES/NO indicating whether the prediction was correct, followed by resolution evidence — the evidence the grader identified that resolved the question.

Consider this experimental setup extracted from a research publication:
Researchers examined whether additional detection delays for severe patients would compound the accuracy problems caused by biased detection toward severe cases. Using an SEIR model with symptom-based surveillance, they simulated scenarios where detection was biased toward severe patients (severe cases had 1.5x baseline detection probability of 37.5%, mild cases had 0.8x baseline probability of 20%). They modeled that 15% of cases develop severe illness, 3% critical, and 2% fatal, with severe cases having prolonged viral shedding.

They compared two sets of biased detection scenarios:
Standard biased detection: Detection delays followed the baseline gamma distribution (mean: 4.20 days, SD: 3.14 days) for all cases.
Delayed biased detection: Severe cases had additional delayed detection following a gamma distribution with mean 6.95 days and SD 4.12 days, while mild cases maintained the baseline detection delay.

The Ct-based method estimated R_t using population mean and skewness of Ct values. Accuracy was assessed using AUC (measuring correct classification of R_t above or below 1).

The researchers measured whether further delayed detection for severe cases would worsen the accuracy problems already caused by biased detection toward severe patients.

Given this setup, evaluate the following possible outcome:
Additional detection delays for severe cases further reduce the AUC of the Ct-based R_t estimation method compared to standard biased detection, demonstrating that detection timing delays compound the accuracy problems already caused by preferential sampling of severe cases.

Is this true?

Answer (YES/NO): YES